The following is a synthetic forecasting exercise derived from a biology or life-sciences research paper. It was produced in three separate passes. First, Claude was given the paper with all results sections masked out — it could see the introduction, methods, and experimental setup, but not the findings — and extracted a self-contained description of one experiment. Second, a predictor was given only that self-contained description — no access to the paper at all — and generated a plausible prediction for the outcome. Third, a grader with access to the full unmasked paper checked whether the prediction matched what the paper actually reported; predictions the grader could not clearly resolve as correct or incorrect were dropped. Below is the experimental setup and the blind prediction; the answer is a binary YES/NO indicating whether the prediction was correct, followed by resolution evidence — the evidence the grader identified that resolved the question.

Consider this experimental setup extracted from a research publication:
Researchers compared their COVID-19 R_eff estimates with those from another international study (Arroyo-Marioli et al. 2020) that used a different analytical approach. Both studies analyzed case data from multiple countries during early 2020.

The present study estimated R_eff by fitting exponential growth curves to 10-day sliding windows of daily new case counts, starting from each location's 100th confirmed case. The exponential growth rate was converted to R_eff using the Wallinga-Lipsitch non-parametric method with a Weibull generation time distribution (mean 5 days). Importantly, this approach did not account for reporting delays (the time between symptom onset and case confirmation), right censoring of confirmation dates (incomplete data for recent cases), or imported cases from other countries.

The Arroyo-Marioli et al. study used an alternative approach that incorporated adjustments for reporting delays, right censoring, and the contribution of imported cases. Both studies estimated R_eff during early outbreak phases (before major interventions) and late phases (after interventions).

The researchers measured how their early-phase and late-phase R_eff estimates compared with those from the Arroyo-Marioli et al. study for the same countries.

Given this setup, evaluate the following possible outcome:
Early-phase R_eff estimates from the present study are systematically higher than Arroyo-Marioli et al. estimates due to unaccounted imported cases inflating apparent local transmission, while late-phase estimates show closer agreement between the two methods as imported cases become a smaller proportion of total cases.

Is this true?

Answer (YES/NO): YES